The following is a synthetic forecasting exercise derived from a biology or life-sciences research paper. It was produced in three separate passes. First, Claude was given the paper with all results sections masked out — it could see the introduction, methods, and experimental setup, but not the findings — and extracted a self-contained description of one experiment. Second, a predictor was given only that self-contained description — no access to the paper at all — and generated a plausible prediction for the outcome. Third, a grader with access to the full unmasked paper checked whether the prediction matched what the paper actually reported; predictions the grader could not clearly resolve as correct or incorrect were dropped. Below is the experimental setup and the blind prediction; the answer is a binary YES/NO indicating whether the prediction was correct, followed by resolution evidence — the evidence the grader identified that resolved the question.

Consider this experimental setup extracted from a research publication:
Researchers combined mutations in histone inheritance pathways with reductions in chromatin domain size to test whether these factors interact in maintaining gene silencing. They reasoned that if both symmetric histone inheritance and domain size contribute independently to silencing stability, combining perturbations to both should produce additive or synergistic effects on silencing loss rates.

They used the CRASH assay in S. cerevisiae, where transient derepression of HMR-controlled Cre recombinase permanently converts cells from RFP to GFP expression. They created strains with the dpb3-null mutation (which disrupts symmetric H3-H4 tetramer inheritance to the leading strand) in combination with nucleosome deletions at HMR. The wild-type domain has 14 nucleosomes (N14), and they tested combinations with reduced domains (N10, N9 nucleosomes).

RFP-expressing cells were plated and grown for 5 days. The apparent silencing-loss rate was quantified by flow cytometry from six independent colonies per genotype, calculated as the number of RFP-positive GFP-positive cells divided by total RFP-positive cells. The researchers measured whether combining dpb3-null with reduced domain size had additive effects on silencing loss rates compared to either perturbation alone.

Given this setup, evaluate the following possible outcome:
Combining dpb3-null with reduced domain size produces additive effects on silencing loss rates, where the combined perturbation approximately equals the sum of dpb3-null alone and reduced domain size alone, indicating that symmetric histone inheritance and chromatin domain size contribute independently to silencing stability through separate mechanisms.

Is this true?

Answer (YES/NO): NO